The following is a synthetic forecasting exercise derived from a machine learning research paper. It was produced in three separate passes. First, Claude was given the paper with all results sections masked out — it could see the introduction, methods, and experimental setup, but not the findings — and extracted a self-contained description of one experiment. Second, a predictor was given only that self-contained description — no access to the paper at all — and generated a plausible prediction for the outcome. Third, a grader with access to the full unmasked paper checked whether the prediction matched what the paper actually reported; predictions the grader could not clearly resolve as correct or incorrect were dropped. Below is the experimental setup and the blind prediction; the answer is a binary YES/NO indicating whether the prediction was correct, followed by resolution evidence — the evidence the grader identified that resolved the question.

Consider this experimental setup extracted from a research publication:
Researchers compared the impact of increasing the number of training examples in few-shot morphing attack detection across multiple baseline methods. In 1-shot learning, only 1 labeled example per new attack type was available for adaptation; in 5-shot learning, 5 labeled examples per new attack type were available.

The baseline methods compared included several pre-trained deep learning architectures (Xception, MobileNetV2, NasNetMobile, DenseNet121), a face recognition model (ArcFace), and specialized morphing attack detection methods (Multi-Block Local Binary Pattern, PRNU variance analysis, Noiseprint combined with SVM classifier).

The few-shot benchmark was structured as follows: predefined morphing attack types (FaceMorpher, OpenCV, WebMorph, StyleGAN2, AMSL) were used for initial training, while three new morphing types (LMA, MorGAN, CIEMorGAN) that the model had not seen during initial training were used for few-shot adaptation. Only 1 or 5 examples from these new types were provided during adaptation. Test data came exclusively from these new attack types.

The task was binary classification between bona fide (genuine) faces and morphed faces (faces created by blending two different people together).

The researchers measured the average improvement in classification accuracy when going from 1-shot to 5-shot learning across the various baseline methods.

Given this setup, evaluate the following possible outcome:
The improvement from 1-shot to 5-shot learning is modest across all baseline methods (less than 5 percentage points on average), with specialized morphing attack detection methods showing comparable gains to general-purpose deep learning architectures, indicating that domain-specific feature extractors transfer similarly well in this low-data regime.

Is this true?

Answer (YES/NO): NO